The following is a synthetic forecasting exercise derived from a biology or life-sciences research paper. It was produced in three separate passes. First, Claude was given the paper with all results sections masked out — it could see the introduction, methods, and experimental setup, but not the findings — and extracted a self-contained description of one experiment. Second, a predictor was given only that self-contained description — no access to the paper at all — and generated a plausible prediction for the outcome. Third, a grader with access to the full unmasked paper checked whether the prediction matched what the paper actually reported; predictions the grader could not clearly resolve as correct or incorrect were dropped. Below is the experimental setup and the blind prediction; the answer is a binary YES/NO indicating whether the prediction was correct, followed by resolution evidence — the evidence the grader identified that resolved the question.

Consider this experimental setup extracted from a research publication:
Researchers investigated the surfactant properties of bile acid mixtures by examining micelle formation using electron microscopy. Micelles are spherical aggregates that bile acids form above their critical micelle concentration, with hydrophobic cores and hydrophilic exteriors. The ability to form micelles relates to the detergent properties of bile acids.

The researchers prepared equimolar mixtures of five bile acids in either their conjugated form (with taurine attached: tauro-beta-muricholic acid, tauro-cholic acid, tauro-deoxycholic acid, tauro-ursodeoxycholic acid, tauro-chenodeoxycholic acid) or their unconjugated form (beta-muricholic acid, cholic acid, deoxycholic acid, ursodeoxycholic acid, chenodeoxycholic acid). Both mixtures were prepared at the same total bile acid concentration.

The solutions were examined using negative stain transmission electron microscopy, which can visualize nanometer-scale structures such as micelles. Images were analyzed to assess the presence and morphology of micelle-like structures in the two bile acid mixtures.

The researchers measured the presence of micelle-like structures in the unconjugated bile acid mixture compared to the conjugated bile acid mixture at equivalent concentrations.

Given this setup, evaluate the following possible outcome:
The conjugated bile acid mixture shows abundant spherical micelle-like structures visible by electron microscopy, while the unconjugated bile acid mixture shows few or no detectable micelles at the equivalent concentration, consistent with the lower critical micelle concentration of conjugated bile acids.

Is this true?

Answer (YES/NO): YES